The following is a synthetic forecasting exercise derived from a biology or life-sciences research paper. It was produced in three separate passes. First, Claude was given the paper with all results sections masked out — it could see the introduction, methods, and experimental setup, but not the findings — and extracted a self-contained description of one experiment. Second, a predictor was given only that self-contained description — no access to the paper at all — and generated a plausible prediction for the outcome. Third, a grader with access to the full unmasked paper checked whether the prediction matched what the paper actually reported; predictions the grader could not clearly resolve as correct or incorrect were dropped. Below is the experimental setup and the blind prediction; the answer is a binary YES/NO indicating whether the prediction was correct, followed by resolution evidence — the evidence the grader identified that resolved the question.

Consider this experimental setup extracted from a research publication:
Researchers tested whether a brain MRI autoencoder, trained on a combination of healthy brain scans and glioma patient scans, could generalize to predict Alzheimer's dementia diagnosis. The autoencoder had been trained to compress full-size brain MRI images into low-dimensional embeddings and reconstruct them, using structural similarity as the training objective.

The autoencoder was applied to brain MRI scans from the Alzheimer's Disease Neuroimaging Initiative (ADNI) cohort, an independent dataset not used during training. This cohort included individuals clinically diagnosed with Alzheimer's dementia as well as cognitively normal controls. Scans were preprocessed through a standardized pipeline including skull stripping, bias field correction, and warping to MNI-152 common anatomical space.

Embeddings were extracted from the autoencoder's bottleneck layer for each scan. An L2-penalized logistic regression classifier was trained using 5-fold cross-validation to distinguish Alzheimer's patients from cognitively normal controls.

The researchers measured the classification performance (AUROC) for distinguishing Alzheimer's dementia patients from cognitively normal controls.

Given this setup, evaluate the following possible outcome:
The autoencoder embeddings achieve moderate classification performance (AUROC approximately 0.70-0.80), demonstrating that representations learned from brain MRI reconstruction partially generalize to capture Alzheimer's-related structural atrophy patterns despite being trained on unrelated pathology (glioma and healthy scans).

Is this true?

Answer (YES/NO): NO